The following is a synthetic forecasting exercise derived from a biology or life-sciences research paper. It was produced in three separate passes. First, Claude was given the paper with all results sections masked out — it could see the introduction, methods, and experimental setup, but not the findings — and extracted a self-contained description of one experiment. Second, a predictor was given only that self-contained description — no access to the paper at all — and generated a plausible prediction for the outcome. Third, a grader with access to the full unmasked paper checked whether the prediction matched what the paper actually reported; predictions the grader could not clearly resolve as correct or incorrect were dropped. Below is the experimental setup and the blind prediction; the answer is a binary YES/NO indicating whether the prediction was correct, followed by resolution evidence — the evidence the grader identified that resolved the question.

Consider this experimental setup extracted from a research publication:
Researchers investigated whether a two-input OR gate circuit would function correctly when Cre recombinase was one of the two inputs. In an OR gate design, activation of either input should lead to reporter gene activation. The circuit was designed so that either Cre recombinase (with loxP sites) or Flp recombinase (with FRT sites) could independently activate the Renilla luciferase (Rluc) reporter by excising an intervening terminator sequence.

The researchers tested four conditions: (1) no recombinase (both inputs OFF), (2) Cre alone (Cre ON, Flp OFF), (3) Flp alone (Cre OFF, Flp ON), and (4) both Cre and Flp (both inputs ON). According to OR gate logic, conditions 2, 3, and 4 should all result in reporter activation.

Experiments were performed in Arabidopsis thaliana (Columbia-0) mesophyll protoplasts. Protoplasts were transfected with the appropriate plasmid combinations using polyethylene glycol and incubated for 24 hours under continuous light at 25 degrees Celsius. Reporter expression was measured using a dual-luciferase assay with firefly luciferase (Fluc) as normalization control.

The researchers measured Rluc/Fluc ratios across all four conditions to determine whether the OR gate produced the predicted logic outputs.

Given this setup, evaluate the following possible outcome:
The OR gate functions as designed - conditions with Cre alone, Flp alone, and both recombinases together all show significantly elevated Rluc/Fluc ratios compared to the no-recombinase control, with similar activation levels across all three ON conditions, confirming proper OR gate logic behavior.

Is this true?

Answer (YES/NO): NO